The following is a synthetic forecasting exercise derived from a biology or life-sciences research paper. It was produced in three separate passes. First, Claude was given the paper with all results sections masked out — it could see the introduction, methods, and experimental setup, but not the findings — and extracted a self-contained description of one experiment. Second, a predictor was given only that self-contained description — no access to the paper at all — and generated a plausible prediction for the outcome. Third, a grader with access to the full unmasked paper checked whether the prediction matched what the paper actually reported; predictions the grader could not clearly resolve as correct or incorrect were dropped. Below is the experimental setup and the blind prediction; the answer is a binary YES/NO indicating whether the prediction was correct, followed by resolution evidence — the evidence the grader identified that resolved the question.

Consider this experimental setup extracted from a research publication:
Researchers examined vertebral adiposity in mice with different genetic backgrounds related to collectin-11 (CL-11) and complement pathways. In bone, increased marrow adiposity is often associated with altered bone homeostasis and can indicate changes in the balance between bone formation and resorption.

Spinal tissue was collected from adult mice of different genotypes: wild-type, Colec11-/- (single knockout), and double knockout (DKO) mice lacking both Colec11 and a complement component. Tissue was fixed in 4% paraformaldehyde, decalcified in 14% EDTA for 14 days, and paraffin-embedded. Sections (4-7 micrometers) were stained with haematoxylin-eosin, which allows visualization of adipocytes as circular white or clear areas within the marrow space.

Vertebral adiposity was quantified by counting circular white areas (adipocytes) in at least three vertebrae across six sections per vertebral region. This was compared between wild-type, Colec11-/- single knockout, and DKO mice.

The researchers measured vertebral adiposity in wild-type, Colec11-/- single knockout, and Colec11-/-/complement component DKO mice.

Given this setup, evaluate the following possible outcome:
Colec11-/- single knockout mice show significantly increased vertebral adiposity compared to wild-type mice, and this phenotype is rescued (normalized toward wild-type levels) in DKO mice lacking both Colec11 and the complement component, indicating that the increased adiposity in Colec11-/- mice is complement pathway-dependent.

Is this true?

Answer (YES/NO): NO